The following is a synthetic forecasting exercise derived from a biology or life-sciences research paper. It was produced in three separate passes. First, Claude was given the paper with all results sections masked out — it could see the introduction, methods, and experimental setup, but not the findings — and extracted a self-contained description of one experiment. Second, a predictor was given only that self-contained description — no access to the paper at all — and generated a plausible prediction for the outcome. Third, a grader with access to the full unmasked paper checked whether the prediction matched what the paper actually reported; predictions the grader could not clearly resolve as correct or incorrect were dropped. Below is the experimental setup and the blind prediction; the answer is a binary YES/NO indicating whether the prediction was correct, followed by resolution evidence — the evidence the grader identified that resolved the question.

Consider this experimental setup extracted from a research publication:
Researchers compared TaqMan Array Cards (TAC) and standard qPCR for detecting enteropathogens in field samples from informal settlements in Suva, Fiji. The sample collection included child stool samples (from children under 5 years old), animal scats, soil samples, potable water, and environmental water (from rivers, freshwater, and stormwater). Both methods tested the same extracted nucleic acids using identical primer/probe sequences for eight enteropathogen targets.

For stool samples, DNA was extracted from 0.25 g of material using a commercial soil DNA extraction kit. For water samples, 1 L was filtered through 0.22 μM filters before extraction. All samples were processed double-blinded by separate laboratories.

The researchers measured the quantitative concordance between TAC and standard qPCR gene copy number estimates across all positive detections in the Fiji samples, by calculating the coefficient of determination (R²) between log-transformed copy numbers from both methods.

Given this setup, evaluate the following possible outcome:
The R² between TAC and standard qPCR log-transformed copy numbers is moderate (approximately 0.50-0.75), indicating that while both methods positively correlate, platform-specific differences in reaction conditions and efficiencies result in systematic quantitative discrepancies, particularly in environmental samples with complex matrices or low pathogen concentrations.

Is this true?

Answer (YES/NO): NO